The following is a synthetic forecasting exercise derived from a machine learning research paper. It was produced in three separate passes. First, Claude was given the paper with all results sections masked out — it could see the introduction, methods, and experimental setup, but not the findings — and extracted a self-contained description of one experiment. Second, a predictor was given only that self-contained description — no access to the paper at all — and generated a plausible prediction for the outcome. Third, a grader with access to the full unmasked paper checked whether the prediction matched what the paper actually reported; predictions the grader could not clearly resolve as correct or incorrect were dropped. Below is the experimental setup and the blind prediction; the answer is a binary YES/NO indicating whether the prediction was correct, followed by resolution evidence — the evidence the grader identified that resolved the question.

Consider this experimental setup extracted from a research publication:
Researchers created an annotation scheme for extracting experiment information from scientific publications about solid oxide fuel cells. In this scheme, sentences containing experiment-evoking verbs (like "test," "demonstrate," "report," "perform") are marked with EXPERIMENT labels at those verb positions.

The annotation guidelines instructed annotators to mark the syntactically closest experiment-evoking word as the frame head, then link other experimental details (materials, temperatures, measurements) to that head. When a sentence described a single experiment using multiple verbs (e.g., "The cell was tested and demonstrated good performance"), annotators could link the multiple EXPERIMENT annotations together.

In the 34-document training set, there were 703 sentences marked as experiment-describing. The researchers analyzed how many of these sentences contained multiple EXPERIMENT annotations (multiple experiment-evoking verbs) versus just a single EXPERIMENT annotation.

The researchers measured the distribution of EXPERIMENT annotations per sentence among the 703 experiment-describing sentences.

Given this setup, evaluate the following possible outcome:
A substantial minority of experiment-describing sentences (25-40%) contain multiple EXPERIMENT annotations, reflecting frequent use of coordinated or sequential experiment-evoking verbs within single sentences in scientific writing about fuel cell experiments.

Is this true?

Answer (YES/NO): NO